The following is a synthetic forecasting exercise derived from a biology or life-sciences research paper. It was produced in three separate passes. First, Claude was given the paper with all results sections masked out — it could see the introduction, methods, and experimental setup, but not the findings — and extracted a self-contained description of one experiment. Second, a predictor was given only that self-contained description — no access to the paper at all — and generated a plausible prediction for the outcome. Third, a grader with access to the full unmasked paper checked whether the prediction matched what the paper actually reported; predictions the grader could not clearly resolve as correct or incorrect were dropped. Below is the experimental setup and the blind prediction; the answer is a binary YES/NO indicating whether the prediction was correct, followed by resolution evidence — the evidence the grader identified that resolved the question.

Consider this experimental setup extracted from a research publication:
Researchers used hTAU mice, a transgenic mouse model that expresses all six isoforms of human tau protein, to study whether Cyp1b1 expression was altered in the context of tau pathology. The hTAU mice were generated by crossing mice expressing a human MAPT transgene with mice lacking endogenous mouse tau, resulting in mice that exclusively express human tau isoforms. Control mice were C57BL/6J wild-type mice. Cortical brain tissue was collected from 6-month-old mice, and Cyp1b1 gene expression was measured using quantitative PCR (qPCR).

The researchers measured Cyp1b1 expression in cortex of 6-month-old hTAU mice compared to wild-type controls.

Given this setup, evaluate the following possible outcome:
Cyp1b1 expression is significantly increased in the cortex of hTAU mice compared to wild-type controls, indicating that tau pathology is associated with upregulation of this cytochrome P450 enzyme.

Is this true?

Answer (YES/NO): YES